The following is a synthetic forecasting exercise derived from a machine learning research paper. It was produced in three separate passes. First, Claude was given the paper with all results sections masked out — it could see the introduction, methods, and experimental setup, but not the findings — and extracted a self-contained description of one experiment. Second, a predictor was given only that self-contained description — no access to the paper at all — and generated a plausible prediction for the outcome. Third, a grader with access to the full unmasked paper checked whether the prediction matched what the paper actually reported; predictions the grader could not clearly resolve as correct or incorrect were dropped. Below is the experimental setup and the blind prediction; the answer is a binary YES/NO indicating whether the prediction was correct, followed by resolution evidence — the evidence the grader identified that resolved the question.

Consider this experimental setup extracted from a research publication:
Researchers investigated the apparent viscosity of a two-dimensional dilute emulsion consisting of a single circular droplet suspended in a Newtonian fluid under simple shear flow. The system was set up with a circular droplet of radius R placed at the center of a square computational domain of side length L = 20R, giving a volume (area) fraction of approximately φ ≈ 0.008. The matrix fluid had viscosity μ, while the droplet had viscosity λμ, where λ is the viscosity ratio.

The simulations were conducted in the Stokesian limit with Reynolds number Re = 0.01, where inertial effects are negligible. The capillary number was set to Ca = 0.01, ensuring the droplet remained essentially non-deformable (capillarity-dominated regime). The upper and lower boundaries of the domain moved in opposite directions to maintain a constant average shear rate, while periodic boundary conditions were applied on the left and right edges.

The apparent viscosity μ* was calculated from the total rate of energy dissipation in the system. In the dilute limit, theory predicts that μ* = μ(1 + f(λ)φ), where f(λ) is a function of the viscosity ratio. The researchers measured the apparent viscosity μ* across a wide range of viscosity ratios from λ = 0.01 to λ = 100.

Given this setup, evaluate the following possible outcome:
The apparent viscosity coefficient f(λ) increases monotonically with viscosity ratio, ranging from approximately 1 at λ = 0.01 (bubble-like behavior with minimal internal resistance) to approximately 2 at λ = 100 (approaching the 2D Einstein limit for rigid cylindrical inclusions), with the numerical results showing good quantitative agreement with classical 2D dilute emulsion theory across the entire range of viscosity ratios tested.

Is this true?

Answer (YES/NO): YES